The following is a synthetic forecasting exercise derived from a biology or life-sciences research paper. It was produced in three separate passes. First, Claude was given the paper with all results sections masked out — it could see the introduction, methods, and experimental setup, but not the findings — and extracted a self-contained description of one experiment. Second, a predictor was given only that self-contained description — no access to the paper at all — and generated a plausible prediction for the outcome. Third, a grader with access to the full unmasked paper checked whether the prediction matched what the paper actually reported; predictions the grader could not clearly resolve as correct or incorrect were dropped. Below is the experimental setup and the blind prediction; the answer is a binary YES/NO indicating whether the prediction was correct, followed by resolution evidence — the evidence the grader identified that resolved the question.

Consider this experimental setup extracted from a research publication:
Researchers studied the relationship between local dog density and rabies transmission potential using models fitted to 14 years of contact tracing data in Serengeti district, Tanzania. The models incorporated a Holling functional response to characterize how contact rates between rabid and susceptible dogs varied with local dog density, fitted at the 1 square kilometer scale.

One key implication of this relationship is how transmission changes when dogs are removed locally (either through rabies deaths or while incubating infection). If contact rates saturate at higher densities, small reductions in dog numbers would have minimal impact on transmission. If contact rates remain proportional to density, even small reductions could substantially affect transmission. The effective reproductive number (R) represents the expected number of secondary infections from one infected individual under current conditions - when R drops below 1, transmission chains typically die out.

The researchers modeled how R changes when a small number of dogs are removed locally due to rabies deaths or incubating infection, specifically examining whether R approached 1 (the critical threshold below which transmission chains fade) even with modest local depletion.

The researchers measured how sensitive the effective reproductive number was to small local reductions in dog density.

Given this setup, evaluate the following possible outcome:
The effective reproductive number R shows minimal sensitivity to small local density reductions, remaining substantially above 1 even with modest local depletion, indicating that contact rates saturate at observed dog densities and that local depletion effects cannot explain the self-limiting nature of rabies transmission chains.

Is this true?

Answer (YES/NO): NO